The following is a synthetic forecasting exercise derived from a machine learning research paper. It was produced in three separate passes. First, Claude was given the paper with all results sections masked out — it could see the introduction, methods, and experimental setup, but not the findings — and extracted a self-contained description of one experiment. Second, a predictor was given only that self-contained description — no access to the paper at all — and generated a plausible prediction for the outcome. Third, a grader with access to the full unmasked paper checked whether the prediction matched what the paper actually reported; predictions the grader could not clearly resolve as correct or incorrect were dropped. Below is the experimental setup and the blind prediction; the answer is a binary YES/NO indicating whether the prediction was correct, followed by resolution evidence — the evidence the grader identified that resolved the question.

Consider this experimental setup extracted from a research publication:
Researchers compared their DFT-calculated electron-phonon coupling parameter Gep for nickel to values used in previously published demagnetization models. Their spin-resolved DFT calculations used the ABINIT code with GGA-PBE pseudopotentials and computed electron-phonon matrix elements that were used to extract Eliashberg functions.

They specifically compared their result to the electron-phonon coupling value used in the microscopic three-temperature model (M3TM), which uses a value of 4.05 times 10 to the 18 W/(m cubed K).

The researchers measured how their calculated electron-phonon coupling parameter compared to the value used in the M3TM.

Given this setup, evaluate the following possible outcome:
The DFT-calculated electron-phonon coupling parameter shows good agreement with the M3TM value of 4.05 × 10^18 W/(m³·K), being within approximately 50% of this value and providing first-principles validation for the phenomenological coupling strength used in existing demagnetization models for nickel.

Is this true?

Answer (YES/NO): NO